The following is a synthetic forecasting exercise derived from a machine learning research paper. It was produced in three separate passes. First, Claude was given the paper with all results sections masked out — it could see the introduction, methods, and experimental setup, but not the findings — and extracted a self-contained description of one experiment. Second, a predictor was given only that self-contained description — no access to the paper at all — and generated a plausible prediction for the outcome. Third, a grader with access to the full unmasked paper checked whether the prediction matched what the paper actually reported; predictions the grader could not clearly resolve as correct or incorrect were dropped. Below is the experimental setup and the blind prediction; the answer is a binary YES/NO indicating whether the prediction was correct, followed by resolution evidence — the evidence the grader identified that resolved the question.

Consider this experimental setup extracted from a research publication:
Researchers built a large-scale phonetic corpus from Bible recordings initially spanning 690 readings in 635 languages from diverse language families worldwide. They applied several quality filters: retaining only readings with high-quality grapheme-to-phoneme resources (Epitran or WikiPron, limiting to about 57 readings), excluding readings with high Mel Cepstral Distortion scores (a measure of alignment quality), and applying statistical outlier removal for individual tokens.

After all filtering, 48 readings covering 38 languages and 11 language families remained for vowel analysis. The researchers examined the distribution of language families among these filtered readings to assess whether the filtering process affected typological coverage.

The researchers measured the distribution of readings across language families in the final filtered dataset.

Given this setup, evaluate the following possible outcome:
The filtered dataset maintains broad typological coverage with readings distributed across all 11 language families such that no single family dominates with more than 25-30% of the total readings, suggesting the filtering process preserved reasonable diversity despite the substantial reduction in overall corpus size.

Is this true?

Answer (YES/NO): NO